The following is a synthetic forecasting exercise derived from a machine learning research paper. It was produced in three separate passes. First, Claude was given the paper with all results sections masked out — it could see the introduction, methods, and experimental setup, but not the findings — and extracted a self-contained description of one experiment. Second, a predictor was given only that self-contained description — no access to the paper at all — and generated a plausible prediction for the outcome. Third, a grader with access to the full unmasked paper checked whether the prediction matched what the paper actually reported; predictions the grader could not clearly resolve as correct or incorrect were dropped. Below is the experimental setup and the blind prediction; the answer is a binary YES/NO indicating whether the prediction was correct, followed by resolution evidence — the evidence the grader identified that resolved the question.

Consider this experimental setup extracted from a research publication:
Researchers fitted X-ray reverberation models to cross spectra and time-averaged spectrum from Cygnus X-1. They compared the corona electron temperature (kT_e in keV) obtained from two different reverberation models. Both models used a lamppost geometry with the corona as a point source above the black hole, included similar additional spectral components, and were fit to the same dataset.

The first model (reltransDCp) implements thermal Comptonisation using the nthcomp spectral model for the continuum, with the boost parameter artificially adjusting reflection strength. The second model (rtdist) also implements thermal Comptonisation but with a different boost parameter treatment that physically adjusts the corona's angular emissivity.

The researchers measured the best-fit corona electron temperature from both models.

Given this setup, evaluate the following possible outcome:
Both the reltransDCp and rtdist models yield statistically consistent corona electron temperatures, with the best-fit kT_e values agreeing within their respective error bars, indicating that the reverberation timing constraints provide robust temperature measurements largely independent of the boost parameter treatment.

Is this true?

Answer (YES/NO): NO